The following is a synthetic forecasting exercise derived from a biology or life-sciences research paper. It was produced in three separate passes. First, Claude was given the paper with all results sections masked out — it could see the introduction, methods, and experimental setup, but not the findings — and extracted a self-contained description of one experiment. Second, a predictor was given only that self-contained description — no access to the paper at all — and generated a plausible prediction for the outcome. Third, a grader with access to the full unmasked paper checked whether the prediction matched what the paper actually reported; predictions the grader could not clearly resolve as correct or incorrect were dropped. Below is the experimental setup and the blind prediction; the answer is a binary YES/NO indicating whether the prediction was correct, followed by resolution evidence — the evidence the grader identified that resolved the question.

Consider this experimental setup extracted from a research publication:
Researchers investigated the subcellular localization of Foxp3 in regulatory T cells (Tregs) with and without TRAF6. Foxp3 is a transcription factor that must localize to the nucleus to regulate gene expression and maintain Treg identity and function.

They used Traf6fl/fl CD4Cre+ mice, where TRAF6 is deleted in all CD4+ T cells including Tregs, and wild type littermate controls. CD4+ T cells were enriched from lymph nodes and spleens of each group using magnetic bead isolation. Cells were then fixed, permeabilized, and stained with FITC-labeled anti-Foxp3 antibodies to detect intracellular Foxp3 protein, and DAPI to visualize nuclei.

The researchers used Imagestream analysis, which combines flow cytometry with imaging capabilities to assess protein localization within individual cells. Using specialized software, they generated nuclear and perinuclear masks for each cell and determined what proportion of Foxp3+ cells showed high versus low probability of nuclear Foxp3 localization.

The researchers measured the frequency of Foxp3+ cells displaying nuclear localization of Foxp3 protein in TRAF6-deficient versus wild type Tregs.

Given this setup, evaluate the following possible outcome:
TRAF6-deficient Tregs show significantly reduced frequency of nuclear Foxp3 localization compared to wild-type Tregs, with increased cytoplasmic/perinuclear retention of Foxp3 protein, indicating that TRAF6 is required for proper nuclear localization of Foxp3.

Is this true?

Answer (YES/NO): YES